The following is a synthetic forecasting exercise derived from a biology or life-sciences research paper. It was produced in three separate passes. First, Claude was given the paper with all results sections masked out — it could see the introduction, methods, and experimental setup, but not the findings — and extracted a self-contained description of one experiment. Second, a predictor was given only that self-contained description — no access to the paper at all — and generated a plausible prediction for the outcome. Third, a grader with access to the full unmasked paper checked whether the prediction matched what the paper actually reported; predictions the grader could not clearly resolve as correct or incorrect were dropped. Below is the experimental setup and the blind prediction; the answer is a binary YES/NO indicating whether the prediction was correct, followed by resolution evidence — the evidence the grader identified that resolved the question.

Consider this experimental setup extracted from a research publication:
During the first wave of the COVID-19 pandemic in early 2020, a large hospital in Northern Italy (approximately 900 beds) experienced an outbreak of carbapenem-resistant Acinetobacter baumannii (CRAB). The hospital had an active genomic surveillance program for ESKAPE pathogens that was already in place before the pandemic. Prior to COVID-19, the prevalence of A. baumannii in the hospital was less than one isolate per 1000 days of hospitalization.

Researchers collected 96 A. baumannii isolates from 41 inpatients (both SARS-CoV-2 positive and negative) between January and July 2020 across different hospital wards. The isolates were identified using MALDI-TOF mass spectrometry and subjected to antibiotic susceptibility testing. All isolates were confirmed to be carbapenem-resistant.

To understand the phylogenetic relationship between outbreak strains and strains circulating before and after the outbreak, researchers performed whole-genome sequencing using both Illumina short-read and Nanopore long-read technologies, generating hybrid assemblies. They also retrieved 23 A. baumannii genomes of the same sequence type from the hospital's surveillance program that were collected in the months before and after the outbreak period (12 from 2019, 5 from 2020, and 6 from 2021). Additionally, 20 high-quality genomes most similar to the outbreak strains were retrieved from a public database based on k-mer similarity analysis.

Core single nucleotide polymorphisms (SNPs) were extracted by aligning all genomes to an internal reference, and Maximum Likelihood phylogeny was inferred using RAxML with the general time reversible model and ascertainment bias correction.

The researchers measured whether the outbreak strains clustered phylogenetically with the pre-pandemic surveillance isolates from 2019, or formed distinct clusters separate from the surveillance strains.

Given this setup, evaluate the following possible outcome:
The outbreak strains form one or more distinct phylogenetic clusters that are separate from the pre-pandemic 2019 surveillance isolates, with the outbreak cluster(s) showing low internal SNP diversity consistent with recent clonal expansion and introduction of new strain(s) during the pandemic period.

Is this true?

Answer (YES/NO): NO